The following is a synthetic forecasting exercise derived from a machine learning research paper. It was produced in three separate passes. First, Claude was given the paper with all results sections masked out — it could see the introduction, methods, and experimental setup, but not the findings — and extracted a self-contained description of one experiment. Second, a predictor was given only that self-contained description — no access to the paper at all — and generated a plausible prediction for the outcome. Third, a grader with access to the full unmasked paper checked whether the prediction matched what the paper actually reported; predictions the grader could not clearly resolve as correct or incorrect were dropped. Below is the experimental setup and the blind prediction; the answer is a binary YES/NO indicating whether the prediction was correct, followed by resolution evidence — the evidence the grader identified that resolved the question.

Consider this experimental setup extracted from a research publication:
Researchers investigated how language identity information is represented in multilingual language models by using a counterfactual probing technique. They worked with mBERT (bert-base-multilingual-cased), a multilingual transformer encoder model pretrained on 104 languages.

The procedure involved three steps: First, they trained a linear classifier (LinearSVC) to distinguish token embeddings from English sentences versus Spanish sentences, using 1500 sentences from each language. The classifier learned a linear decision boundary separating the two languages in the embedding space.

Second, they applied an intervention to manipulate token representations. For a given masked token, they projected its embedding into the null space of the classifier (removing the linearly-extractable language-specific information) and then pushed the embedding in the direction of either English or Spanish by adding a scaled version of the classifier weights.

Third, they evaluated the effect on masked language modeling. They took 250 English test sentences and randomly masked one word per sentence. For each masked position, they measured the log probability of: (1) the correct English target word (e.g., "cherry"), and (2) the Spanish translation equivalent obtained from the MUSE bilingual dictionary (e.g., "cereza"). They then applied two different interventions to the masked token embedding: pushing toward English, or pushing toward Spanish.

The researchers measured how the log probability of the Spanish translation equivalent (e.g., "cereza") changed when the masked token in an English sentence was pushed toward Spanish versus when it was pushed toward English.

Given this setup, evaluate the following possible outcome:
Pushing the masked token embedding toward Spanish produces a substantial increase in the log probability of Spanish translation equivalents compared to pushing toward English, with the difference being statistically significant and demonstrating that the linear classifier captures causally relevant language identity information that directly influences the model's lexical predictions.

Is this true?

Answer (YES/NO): YES